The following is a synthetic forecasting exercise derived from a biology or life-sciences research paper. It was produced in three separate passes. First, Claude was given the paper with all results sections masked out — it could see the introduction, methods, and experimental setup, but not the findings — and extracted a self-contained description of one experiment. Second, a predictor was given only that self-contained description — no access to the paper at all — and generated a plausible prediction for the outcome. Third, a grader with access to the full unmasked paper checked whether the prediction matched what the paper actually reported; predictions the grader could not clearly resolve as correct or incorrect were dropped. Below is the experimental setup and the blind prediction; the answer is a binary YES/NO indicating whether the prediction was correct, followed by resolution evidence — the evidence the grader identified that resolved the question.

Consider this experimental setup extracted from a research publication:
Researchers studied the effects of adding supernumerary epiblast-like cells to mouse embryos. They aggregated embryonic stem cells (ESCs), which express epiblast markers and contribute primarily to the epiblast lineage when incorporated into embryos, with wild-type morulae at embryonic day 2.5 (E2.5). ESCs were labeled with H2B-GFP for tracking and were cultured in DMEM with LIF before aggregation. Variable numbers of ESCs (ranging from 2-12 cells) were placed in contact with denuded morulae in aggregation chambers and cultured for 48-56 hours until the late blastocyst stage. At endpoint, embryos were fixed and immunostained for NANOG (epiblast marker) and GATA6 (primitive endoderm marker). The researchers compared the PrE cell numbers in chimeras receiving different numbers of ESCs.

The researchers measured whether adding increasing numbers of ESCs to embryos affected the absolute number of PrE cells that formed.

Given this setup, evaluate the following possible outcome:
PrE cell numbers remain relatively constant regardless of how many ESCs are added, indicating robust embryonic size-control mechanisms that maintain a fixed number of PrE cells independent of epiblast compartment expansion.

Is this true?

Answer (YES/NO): NO